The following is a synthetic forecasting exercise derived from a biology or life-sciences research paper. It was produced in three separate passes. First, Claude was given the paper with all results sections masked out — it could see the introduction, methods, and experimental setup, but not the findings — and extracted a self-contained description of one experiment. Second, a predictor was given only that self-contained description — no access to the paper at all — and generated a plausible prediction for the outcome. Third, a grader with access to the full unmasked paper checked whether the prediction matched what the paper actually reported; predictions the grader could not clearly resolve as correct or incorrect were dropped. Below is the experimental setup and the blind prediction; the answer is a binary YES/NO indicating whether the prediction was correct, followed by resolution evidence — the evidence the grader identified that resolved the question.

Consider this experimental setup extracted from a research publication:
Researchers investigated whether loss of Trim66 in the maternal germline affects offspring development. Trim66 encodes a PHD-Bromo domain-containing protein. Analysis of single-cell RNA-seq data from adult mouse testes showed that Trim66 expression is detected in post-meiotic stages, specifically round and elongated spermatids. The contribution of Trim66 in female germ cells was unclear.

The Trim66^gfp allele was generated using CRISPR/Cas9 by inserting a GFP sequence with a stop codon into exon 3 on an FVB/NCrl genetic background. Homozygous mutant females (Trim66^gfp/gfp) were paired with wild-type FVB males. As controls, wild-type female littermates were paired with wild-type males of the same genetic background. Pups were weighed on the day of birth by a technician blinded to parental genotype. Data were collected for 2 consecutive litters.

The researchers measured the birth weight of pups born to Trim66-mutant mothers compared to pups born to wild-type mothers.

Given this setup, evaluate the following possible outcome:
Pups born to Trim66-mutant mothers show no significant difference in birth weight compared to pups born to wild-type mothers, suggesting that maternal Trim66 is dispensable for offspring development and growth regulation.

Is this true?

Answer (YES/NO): YES